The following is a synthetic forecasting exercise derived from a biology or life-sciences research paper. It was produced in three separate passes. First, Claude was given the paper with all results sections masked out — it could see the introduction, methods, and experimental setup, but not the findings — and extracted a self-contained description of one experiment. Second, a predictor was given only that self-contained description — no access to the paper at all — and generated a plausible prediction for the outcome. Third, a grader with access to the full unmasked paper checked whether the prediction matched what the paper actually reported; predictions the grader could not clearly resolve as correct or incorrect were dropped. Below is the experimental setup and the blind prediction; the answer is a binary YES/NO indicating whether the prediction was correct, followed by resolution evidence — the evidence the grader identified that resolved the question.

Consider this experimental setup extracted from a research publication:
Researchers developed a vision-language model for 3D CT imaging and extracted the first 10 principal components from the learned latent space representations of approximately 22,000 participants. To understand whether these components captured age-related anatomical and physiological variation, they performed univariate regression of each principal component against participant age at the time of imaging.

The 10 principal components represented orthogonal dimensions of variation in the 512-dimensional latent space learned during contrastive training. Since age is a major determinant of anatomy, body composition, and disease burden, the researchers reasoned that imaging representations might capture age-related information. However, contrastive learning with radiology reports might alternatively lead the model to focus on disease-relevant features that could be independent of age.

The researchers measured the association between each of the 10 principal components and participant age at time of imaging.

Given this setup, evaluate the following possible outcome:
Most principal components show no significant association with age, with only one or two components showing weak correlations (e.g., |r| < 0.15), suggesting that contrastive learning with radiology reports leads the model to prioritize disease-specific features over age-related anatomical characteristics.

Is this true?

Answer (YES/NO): NO